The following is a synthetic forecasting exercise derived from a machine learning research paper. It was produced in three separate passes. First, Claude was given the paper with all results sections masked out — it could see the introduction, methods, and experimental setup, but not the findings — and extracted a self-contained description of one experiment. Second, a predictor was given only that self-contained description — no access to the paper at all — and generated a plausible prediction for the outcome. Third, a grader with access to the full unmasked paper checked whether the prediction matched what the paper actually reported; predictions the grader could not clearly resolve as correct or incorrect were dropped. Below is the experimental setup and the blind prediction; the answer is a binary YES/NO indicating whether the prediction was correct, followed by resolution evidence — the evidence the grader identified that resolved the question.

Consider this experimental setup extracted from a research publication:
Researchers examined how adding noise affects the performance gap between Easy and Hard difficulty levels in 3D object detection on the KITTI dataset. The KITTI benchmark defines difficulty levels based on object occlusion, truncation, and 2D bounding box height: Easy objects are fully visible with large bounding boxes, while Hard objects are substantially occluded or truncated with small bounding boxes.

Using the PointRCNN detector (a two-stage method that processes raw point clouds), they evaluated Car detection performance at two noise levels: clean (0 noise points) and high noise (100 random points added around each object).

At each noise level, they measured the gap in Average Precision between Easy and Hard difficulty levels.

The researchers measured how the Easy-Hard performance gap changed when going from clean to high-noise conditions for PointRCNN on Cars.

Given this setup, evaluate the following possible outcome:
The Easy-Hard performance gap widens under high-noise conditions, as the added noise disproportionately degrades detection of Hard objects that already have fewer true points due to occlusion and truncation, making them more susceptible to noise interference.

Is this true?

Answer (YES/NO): YES